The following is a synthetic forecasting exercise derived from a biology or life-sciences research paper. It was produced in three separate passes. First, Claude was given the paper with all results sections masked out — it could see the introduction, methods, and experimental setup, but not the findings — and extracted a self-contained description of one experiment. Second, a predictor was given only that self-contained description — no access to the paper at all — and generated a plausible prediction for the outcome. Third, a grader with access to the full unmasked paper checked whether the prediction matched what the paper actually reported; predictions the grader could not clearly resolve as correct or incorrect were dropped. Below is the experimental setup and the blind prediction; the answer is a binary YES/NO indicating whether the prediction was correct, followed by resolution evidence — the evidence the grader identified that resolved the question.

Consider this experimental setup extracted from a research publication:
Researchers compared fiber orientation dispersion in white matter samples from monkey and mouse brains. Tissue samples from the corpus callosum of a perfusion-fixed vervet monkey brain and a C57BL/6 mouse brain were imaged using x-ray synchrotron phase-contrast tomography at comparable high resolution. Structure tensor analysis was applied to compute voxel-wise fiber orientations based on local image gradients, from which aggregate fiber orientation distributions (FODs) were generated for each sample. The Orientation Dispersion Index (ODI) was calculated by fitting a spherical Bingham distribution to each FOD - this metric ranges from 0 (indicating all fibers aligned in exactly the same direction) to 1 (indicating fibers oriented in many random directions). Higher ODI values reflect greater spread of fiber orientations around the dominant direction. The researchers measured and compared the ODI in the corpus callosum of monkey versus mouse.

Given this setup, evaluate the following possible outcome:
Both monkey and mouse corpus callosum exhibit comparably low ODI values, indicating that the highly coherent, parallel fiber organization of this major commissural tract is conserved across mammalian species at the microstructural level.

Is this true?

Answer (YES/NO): YES